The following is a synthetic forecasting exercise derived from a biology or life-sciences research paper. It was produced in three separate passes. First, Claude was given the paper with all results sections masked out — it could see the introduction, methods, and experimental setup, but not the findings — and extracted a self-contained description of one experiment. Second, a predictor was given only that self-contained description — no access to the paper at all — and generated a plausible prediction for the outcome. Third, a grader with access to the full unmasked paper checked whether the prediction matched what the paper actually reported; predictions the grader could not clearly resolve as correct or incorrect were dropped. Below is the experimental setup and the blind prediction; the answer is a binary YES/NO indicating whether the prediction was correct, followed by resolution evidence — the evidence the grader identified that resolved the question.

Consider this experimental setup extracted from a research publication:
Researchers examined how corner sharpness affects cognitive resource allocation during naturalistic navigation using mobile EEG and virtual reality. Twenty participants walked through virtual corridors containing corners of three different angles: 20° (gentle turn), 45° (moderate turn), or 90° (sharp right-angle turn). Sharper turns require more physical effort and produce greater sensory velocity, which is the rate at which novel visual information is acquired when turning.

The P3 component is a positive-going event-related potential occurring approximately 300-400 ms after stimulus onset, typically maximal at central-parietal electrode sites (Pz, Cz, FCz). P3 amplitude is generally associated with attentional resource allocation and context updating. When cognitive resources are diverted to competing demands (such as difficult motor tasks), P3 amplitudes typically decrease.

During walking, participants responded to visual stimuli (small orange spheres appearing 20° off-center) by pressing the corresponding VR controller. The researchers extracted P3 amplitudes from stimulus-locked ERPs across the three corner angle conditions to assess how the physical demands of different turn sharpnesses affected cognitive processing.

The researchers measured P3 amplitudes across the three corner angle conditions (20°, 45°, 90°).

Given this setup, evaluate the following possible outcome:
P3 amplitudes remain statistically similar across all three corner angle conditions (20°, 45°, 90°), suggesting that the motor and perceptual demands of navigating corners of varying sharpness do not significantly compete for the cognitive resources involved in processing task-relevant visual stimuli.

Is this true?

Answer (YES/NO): NO